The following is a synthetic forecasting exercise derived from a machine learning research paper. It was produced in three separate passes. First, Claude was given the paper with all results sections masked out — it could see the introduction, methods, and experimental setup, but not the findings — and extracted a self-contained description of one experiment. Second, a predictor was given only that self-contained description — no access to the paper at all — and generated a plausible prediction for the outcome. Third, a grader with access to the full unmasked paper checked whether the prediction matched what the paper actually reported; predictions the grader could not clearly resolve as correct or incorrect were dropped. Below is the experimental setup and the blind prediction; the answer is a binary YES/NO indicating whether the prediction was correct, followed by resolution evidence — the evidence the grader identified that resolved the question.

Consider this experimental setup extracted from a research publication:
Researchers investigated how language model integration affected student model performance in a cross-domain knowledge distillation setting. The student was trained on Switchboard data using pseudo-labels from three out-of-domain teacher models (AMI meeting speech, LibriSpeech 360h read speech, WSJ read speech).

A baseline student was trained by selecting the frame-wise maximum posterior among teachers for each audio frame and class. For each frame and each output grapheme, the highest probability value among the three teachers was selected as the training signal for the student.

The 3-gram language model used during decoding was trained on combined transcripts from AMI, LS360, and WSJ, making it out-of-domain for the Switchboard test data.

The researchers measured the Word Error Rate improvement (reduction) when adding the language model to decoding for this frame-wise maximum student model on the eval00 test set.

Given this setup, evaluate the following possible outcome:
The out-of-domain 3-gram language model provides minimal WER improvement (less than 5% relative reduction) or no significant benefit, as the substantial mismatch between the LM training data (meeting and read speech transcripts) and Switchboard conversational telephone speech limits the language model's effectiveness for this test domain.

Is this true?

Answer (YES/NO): NO